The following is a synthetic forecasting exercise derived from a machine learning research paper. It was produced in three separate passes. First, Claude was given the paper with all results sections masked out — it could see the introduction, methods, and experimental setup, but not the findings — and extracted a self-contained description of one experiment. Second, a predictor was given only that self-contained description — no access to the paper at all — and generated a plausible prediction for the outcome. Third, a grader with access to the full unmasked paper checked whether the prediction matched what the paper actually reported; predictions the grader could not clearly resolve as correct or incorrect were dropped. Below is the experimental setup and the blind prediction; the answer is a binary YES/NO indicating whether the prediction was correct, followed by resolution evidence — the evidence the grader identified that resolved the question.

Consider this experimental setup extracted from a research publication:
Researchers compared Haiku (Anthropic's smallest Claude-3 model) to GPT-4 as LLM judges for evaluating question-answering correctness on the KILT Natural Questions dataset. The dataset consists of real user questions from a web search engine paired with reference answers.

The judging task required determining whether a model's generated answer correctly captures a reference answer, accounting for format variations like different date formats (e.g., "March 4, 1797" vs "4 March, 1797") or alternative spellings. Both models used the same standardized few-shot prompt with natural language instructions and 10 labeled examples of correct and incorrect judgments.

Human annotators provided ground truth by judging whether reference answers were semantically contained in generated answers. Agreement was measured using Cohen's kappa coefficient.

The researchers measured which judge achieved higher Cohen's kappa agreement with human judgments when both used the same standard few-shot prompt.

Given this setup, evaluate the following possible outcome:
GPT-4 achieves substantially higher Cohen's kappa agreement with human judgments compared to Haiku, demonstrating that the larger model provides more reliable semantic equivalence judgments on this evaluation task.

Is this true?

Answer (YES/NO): NO